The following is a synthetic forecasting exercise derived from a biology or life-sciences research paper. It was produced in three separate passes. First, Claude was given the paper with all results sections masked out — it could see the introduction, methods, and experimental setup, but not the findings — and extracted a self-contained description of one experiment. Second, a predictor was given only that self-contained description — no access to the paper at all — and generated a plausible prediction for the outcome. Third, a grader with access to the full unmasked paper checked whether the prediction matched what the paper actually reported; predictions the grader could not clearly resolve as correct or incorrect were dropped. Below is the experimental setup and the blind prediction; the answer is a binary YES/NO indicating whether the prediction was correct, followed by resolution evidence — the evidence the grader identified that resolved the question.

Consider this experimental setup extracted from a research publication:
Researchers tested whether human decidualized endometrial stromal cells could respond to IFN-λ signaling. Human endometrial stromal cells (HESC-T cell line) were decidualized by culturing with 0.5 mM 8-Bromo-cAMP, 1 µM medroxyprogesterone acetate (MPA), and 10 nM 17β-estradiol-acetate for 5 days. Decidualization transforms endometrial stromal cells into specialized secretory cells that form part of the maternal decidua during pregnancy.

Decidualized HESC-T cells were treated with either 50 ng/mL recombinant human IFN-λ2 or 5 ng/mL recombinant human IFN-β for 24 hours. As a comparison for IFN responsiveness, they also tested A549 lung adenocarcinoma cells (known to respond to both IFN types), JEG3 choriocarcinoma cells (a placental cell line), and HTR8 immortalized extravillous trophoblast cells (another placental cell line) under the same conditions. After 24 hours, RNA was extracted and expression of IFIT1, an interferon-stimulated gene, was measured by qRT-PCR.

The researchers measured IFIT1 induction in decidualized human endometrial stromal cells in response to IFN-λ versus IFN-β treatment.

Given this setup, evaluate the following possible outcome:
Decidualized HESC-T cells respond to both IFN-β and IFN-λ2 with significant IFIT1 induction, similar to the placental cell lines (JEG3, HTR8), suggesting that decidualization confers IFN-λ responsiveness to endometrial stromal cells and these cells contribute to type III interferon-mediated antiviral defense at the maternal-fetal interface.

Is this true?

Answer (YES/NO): NO